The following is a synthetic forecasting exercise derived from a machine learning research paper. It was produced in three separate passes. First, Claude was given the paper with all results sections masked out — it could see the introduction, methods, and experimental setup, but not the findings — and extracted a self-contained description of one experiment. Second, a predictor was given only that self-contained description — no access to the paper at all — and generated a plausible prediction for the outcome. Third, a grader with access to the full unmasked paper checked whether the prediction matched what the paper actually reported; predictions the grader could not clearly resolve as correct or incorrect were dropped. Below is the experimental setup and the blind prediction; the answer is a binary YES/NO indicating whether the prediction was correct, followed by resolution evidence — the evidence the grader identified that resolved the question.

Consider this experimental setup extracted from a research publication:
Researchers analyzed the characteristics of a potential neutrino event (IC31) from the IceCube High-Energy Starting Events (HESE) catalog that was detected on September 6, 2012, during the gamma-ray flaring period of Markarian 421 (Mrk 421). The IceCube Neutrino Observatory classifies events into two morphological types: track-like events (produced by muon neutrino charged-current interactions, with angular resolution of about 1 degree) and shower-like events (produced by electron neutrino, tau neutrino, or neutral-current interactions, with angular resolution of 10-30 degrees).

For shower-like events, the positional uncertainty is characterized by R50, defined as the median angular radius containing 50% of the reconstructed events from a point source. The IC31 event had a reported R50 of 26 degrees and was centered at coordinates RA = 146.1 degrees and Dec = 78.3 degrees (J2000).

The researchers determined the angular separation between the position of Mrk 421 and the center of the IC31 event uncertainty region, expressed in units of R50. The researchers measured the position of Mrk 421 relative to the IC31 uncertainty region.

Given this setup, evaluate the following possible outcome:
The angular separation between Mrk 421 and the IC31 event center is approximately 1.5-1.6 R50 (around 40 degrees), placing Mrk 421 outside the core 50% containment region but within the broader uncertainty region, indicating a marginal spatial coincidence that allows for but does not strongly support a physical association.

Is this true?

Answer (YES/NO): YES